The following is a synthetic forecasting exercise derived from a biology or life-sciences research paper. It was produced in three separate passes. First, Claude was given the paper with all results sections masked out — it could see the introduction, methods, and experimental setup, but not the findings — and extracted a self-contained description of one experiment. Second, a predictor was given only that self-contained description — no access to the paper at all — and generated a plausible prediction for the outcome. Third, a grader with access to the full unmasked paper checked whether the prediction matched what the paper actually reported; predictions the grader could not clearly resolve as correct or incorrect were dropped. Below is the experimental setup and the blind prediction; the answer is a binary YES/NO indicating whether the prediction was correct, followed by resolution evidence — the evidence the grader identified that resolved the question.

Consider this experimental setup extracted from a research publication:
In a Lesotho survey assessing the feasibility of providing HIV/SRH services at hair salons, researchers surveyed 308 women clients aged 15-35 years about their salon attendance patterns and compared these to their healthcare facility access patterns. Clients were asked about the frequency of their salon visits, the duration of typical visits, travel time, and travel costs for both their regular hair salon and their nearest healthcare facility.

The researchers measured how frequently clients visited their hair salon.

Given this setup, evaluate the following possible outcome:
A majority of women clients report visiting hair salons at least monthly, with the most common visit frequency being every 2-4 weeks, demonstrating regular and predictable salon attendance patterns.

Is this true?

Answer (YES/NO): YES